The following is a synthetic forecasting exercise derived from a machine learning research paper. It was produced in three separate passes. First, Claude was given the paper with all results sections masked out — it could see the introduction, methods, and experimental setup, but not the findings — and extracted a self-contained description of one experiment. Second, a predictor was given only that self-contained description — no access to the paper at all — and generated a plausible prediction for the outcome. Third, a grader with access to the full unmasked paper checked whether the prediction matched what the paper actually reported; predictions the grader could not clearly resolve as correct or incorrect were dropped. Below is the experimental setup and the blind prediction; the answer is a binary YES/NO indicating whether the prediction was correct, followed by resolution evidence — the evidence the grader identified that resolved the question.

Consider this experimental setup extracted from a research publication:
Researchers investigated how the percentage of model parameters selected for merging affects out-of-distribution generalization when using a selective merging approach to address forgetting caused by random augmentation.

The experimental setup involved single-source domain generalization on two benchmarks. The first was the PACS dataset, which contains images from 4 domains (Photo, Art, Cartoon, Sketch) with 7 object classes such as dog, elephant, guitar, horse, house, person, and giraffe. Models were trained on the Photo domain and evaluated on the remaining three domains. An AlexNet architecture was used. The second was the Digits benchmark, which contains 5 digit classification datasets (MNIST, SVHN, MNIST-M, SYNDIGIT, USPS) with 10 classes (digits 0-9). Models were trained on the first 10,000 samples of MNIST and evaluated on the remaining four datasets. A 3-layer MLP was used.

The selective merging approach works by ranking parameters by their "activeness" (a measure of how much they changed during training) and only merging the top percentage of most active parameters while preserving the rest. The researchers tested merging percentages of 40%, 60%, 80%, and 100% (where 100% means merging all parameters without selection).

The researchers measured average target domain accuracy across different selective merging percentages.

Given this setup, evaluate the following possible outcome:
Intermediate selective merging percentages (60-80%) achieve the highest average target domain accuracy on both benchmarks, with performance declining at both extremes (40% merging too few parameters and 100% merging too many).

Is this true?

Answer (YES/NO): YES